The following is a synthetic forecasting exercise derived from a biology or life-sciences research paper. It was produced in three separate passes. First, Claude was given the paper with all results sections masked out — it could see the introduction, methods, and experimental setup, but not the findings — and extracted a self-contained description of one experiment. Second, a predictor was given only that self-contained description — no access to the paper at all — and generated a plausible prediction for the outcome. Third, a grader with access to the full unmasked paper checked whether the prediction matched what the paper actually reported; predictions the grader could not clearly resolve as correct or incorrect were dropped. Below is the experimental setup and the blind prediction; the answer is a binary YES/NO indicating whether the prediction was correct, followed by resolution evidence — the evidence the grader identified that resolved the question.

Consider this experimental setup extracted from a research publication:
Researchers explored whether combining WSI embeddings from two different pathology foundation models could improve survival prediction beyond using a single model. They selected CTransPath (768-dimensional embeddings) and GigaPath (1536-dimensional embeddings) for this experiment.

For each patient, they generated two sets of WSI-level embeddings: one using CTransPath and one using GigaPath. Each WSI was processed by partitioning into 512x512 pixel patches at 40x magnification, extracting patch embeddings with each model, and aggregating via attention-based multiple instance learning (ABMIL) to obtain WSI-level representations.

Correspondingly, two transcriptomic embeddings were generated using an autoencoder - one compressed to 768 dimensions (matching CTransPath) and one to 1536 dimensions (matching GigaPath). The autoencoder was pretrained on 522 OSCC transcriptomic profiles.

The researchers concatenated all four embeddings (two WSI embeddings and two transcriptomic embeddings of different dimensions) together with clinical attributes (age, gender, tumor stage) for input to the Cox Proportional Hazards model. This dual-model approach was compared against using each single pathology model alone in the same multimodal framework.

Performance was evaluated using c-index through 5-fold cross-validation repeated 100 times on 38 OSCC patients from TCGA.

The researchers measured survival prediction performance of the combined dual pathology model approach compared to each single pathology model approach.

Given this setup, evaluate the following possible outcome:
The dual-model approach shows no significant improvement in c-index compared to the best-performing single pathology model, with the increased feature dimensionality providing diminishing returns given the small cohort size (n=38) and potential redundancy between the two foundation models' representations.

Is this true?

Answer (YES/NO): YES